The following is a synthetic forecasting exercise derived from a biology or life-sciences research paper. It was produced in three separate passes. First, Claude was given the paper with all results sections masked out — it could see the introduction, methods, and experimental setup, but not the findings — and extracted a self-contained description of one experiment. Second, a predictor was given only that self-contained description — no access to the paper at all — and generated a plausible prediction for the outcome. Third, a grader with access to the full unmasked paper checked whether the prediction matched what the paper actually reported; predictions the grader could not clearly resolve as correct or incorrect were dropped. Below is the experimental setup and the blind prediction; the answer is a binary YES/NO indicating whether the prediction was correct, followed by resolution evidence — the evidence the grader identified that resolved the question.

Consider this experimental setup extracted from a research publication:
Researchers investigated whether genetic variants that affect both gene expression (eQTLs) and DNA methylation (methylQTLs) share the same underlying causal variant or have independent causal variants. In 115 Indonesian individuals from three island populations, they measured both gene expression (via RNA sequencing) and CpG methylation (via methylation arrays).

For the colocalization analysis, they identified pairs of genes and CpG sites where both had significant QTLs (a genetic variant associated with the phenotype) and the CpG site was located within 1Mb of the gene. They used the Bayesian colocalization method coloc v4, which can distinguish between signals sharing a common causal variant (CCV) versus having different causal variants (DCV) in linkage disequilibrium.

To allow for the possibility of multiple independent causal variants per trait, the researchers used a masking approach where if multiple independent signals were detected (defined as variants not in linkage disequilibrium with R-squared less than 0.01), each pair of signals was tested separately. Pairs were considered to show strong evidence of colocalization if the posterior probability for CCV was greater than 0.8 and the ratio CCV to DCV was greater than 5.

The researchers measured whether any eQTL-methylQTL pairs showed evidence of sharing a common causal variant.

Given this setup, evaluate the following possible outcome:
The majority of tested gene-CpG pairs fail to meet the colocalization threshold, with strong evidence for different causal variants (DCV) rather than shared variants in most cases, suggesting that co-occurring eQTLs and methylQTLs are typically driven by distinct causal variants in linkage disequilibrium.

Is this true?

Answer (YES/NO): NO